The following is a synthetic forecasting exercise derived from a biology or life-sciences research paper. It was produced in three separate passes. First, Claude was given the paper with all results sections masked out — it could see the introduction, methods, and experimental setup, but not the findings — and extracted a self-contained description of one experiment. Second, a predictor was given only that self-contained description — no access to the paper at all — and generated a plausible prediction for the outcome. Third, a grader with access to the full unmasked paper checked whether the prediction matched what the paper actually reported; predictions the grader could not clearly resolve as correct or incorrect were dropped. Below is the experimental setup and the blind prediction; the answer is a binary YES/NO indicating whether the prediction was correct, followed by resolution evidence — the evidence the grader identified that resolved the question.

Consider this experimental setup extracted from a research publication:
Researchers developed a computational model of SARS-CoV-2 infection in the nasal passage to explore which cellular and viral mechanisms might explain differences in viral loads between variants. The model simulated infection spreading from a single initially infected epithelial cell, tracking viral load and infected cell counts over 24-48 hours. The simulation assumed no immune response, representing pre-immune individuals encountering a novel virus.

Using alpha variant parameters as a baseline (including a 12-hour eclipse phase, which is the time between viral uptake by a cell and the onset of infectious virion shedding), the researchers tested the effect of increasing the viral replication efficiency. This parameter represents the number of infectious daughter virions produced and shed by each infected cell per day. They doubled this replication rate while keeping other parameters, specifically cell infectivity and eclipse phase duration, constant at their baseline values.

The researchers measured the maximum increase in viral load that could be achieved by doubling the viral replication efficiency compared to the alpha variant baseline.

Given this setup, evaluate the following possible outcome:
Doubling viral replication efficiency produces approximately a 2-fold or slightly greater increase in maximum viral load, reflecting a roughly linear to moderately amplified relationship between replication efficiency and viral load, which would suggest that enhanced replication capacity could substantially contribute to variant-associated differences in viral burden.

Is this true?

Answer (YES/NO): NO